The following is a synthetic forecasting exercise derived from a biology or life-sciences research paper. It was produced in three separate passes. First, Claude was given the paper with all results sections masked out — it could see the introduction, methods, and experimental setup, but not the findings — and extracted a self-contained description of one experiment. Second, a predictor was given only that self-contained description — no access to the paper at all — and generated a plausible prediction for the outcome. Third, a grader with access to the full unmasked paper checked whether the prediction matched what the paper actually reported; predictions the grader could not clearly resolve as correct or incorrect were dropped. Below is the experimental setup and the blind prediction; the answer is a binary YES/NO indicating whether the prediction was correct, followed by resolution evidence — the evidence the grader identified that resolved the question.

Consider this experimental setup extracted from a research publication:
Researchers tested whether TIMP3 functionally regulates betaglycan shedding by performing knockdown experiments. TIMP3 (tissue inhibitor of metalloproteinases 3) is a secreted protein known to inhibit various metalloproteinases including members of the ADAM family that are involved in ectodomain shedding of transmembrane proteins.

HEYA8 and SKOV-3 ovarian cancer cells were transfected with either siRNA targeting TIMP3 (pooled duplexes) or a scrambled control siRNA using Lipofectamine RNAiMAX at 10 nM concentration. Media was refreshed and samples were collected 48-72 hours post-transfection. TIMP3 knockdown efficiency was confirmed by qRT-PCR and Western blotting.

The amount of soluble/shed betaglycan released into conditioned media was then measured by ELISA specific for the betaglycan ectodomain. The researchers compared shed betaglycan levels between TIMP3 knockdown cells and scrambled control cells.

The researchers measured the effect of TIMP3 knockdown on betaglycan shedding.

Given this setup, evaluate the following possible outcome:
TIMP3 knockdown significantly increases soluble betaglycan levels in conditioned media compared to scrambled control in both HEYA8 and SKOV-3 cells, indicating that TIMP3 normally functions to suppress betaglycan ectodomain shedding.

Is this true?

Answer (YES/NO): YES